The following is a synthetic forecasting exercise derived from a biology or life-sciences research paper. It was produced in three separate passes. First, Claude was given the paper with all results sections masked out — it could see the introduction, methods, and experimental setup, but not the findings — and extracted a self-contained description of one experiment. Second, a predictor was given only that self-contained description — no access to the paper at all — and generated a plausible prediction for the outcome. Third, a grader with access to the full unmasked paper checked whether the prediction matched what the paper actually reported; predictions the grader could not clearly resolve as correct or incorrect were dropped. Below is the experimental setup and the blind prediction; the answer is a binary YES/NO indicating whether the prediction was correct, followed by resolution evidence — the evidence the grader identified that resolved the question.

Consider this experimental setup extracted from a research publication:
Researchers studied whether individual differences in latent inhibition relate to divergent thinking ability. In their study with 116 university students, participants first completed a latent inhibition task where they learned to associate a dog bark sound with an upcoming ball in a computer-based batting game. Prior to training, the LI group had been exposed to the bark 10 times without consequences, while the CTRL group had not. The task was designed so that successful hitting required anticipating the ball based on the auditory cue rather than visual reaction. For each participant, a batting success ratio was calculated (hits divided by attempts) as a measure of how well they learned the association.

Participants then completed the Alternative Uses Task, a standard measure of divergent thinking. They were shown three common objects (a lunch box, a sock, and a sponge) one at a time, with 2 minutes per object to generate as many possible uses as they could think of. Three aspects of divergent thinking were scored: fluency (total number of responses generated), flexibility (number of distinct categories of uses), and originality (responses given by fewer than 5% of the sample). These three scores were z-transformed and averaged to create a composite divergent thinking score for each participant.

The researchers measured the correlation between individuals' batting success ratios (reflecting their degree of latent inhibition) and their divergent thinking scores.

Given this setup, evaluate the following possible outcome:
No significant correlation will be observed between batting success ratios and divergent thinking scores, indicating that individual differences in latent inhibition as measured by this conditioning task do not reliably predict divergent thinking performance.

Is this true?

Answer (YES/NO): NO